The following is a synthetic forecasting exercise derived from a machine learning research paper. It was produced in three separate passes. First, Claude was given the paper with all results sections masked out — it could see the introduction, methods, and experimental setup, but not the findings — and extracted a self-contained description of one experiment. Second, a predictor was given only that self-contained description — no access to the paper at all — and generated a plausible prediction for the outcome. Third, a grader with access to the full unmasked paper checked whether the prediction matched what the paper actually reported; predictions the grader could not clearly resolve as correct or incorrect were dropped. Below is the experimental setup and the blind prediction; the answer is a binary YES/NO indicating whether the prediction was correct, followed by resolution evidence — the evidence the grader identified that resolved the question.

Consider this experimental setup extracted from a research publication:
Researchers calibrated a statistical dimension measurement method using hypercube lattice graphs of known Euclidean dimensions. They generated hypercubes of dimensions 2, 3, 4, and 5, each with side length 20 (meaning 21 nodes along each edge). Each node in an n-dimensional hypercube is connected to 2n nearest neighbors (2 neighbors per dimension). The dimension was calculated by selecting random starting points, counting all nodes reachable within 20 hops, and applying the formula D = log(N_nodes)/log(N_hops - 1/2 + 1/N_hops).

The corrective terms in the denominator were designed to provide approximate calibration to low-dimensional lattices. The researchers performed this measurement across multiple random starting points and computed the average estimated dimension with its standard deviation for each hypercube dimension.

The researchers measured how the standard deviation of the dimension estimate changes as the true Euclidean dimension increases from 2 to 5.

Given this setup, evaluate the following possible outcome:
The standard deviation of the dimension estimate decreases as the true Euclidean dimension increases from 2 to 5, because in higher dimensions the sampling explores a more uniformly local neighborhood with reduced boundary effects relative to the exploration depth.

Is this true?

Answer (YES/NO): NO